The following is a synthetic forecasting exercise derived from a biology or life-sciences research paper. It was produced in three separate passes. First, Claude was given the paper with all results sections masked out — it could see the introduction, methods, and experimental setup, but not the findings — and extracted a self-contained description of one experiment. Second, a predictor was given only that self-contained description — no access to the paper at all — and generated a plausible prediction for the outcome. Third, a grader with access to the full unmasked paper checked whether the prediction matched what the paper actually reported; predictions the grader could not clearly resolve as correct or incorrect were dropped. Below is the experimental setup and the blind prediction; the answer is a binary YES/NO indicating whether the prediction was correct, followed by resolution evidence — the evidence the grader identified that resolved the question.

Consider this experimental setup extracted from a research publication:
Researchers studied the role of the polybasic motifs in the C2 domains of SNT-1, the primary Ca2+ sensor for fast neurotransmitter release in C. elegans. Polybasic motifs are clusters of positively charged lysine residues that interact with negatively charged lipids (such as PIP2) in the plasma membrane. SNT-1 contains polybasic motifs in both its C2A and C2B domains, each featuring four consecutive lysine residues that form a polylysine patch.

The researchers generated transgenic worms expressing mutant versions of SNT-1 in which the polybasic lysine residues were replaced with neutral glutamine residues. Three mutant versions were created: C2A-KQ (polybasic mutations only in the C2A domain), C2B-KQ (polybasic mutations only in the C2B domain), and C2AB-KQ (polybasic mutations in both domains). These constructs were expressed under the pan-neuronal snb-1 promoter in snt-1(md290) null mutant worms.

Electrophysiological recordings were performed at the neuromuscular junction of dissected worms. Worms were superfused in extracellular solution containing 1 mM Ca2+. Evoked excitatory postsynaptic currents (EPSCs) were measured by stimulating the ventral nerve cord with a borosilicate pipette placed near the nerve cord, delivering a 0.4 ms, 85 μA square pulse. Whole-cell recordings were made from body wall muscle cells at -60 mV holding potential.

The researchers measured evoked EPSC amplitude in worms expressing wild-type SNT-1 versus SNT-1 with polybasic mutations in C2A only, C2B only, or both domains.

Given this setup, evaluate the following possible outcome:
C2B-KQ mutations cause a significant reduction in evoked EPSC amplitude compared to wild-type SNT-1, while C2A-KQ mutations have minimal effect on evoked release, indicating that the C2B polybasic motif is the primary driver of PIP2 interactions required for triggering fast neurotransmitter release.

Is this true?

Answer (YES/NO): YES